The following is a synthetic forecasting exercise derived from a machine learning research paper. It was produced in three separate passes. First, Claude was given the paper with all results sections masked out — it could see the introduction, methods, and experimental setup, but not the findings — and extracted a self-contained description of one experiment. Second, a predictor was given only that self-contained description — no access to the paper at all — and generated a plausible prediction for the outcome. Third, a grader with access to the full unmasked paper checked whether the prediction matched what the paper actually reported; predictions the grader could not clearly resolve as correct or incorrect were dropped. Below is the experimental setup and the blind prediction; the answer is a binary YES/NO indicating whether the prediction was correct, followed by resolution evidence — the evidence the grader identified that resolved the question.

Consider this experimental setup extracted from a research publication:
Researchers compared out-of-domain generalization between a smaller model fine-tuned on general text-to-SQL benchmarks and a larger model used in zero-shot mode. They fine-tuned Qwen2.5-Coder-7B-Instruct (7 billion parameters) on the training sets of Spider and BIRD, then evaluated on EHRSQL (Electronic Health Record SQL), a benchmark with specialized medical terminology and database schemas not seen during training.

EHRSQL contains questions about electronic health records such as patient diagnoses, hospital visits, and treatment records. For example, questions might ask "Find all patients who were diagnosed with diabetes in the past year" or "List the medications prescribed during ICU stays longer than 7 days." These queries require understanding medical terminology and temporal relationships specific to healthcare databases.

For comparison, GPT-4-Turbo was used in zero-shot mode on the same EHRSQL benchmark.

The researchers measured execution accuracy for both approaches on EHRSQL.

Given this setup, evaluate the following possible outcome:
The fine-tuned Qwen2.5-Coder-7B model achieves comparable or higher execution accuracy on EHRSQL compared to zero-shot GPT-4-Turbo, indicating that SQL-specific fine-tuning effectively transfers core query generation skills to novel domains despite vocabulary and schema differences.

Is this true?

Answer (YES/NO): NO